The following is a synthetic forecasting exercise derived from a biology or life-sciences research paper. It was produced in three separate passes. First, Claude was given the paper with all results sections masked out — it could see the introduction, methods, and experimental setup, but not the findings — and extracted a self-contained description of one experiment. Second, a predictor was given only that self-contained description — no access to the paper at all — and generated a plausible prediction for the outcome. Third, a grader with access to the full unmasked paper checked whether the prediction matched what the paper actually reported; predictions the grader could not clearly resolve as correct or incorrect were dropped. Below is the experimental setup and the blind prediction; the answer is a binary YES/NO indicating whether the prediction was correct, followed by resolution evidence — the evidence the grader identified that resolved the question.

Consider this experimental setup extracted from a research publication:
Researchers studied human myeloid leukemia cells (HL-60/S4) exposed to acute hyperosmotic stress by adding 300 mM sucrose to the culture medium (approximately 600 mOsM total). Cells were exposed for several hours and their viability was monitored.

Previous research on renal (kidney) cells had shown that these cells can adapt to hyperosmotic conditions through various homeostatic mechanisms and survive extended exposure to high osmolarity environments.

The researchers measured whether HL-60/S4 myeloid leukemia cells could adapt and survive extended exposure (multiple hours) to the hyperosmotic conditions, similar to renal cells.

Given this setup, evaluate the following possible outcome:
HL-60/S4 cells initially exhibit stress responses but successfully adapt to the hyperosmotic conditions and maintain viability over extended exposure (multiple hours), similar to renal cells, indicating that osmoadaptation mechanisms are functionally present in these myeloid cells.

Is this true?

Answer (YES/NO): NO